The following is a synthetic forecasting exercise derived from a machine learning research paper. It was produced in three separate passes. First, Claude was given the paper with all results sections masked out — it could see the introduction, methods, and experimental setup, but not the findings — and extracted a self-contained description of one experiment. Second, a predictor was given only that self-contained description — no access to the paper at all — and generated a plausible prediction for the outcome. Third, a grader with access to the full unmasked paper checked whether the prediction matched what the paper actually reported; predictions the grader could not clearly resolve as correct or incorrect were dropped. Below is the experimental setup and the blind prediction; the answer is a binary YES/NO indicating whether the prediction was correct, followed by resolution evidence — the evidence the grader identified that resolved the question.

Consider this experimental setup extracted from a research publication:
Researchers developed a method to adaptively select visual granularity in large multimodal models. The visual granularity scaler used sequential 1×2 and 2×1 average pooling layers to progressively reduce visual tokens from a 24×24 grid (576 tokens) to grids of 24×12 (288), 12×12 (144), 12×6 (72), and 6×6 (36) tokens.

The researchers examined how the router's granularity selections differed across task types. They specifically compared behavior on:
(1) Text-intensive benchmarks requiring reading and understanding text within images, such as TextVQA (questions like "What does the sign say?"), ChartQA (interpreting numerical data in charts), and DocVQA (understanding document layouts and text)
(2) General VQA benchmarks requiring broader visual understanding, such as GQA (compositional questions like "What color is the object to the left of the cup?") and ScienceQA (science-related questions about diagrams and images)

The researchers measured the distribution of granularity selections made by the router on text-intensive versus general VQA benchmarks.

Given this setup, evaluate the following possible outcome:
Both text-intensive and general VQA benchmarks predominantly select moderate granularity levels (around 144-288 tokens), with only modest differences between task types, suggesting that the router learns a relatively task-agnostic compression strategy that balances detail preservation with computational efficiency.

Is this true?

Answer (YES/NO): NO